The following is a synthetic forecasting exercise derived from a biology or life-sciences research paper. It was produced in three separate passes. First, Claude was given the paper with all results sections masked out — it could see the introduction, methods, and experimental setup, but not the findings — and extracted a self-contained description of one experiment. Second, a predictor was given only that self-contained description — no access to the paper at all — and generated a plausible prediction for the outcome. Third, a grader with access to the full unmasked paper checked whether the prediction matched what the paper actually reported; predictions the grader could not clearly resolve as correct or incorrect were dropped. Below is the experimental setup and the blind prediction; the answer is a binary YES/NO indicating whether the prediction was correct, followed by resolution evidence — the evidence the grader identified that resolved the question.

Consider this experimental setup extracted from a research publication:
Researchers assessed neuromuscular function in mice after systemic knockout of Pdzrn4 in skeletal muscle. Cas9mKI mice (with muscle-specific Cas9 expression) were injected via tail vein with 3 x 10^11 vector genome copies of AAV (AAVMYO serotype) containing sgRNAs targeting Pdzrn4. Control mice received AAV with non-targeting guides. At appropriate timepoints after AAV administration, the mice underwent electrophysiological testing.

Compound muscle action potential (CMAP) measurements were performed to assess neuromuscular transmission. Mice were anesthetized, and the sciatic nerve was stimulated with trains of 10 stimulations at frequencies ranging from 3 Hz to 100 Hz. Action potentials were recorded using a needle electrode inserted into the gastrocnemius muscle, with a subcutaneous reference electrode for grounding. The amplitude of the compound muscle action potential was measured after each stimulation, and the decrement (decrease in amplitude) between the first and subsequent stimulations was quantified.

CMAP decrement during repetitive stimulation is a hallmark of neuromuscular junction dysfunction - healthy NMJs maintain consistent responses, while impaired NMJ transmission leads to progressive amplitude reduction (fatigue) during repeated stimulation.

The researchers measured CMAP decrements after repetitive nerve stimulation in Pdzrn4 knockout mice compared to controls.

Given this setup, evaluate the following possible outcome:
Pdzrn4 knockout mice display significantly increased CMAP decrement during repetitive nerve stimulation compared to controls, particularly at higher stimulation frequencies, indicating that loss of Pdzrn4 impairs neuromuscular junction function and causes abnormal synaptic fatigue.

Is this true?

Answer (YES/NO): NO